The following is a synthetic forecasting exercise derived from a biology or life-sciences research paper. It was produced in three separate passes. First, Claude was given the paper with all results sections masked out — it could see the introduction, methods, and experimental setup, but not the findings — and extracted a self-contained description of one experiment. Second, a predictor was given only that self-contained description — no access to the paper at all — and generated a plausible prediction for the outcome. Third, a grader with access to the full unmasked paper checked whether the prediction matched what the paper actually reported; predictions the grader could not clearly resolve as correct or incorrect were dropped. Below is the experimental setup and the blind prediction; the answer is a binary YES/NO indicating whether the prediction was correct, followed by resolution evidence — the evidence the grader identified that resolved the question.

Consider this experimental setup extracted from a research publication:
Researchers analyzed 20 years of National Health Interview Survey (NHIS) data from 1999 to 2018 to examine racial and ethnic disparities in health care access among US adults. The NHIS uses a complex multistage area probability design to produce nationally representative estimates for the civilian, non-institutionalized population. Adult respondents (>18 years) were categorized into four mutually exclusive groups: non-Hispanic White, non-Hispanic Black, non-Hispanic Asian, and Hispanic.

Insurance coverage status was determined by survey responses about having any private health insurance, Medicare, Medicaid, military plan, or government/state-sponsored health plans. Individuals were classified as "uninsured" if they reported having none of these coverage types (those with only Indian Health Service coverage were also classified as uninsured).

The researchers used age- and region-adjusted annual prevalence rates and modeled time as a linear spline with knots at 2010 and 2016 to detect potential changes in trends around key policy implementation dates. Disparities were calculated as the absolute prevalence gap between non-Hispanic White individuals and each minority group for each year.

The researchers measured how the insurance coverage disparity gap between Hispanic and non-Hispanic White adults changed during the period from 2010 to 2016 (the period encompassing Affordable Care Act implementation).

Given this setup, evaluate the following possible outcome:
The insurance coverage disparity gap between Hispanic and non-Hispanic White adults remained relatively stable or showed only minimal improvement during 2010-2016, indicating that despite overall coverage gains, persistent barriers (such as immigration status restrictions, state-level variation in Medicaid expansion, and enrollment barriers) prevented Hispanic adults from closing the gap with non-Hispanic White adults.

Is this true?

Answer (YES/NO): NO